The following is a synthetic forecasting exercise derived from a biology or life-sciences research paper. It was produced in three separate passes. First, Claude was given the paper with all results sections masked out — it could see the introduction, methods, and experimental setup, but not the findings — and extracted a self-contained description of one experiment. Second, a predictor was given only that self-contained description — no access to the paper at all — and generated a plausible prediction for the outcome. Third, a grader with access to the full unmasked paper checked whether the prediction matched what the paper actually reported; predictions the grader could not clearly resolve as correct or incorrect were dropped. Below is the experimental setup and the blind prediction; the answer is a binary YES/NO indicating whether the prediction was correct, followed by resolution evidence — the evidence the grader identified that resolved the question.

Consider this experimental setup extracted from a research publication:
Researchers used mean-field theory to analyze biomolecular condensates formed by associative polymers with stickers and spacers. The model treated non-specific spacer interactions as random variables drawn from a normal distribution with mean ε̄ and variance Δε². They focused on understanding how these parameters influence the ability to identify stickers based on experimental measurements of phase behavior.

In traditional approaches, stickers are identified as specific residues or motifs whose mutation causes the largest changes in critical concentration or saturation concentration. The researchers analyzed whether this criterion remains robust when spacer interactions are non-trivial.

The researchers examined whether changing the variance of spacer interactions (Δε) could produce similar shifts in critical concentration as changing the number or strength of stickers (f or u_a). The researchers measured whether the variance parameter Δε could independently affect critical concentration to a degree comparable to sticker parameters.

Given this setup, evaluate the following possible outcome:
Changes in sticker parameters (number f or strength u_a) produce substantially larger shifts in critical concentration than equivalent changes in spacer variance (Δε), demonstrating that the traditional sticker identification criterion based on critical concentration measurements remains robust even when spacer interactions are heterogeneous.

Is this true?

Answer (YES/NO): NO